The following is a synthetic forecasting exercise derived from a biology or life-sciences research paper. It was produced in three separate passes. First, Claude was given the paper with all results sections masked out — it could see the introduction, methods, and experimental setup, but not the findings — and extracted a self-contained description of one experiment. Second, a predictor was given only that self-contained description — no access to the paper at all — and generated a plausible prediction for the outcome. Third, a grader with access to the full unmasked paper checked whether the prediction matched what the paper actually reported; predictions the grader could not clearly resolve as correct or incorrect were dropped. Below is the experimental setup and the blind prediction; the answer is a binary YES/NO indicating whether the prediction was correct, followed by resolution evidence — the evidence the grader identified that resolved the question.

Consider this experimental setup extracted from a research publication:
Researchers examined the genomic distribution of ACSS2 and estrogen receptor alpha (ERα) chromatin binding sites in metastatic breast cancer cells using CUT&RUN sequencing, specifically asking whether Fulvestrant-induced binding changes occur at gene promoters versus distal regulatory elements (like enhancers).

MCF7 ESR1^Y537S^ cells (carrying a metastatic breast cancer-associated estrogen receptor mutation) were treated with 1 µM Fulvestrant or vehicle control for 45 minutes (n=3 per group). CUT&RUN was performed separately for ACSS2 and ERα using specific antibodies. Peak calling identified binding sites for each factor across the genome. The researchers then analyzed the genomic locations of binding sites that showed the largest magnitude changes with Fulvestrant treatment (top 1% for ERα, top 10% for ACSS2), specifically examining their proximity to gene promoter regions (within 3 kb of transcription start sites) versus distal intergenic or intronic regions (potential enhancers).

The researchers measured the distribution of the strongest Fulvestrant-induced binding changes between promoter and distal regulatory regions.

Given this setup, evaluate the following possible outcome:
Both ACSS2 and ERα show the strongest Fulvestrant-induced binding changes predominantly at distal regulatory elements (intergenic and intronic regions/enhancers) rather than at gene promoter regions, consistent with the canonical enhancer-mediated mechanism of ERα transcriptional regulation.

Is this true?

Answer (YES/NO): NO